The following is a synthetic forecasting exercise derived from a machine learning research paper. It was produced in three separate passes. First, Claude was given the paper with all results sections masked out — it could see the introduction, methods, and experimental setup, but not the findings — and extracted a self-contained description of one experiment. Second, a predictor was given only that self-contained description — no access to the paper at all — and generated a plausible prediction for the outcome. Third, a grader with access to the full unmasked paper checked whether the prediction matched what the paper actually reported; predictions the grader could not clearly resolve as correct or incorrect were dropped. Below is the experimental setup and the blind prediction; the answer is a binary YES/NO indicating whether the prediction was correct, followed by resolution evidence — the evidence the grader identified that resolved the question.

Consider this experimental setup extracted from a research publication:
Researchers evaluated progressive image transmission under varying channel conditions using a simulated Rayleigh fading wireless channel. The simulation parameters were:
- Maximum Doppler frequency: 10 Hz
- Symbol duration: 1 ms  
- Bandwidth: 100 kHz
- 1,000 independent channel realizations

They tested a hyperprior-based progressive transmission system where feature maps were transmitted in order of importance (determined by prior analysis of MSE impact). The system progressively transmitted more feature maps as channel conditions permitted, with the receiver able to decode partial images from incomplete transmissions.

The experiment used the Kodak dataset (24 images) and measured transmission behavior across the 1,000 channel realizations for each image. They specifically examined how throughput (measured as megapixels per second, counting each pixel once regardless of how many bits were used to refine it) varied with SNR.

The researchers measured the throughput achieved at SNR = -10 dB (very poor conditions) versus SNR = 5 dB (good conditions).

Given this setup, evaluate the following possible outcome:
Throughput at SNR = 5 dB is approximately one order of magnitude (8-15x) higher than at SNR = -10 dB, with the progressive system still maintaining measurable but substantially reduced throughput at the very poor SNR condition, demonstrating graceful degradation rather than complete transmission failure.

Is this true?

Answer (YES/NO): NO